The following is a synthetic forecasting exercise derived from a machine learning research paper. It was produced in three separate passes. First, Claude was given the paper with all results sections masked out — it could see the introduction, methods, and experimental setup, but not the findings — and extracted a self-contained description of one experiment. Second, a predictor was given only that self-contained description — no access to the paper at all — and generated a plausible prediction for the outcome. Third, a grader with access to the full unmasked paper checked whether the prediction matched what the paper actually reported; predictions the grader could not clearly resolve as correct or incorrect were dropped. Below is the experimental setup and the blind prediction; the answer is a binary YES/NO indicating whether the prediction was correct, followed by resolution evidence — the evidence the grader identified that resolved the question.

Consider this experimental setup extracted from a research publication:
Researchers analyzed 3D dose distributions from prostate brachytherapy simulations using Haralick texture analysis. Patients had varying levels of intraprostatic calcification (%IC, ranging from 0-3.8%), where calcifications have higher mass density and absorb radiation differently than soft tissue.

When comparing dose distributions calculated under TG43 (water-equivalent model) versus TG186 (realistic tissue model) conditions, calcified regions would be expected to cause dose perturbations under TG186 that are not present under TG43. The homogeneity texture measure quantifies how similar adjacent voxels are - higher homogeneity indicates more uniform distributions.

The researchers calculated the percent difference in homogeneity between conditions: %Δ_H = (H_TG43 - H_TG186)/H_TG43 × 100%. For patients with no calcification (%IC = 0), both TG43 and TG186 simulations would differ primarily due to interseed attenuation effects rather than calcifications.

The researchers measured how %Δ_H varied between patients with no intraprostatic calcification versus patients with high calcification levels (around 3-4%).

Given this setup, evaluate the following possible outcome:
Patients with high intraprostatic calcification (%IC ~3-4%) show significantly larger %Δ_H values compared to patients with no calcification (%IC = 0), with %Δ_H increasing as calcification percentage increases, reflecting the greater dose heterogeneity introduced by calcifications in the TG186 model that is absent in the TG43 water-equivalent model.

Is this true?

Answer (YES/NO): YES